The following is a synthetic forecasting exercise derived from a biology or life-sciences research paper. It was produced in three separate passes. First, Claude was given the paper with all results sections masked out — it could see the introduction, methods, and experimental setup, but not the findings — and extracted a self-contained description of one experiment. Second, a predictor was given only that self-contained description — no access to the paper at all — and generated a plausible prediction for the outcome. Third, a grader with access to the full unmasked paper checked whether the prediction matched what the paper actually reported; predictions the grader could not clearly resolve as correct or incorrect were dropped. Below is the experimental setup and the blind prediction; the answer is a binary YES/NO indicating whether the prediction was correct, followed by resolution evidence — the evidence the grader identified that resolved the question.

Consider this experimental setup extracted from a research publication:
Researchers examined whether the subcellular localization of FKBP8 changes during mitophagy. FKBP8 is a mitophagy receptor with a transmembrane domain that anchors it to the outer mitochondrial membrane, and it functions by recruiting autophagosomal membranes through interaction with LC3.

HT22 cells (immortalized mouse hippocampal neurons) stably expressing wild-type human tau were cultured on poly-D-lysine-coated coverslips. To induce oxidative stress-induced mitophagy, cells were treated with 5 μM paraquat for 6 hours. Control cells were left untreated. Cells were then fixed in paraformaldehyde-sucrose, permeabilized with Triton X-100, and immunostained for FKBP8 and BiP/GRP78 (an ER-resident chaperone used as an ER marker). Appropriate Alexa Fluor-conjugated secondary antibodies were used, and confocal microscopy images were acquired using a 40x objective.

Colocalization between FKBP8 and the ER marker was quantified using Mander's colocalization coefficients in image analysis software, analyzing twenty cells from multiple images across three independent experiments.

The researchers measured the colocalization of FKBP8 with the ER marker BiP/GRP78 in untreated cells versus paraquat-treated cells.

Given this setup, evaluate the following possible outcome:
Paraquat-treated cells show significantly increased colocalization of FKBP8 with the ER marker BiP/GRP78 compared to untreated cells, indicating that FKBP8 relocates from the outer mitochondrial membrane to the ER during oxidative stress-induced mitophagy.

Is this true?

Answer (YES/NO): YES